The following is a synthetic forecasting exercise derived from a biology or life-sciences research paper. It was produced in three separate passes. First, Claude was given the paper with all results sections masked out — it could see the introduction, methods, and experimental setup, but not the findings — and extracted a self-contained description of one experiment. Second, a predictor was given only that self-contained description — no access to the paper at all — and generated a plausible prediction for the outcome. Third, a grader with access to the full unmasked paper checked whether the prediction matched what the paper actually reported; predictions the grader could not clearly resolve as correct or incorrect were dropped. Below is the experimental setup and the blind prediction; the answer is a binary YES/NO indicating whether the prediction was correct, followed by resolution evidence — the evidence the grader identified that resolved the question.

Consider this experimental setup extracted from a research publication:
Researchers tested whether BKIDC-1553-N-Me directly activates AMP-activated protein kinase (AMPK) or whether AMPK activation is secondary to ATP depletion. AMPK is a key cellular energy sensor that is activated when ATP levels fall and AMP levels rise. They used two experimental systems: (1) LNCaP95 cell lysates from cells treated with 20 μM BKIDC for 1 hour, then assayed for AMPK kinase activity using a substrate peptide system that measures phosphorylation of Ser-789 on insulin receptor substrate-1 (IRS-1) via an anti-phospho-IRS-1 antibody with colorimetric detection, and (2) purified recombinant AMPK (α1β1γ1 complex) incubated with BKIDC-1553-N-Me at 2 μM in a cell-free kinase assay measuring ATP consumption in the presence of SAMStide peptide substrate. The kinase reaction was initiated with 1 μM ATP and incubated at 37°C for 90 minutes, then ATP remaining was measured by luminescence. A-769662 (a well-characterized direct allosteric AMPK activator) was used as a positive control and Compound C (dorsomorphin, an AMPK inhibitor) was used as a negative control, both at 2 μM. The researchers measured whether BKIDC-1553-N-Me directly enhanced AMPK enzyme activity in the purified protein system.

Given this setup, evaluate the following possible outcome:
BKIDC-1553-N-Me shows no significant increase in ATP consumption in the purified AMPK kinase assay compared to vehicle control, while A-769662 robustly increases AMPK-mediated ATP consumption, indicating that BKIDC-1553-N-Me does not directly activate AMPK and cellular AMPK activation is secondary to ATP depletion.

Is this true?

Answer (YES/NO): YES